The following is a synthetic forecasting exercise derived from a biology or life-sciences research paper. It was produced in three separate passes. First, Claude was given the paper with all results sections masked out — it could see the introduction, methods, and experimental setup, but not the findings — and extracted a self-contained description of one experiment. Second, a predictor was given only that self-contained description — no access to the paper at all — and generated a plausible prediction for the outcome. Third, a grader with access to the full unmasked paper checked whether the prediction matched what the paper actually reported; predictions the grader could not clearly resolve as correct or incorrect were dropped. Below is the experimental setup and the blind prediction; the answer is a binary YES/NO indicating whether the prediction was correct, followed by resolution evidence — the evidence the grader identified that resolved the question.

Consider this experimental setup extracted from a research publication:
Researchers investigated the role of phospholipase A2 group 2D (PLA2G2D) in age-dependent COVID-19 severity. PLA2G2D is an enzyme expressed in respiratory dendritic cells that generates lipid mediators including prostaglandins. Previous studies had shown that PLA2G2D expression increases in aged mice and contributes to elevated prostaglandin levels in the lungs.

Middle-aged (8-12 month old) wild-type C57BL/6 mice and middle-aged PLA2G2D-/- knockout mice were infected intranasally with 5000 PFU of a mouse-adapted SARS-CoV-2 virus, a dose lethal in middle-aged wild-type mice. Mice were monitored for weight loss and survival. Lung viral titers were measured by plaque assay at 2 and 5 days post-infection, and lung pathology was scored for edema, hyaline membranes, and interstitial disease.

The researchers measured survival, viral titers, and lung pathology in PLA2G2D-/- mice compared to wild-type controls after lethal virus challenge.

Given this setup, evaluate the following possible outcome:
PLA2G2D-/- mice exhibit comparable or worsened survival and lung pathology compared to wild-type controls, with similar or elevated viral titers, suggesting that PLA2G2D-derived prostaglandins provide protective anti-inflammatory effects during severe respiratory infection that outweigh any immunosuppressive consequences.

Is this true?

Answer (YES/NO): NO